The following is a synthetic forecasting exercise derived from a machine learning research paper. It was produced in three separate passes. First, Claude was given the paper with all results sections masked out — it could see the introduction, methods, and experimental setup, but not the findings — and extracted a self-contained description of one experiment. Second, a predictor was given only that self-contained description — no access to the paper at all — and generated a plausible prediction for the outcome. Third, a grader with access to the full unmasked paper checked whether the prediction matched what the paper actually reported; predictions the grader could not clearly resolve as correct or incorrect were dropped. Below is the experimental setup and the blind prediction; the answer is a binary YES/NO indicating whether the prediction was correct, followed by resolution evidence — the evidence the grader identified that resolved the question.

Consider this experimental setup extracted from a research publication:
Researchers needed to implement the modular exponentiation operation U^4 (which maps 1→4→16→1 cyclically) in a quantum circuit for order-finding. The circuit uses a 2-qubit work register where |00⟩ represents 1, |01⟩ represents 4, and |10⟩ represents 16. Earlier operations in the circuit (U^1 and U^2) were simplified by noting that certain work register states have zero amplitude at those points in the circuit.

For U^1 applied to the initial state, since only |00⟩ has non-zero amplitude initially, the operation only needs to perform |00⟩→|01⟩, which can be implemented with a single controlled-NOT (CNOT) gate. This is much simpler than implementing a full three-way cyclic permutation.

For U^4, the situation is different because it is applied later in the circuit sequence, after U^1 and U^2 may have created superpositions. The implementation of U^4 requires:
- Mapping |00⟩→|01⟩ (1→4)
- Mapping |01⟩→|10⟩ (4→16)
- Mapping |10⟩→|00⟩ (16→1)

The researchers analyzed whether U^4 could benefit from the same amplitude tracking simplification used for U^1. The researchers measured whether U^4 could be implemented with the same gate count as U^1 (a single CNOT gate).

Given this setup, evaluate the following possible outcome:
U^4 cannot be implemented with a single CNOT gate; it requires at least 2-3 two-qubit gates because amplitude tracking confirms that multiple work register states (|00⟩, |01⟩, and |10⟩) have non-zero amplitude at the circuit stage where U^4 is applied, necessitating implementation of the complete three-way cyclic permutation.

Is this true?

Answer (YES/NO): YES